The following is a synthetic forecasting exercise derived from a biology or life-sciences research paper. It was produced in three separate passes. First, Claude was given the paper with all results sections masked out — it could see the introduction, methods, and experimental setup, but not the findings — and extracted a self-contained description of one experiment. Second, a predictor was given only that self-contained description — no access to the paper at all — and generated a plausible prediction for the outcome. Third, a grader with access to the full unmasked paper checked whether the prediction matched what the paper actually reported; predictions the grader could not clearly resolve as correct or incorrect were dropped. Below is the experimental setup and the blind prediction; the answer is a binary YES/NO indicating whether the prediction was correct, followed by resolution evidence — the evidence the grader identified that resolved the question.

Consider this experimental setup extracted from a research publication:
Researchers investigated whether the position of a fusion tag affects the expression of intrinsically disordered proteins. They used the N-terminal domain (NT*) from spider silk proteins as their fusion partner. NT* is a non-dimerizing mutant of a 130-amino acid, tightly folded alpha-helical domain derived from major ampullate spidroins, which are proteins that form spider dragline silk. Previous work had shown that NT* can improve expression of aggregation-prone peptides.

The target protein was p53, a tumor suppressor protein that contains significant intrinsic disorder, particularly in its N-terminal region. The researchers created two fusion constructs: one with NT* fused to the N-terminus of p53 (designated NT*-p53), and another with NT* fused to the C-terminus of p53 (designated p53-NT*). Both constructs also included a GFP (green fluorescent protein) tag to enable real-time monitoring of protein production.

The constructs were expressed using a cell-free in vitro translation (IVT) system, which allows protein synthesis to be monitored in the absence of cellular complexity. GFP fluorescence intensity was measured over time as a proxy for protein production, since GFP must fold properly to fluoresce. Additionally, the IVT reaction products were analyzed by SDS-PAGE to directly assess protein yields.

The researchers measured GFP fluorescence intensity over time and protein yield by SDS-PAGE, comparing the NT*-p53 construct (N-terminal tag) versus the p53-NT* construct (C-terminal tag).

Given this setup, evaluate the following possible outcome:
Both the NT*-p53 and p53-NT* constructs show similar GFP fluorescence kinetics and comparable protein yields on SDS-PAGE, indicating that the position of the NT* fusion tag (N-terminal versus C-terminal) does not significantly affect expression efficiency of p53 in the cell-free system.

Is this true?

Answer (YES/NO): NO